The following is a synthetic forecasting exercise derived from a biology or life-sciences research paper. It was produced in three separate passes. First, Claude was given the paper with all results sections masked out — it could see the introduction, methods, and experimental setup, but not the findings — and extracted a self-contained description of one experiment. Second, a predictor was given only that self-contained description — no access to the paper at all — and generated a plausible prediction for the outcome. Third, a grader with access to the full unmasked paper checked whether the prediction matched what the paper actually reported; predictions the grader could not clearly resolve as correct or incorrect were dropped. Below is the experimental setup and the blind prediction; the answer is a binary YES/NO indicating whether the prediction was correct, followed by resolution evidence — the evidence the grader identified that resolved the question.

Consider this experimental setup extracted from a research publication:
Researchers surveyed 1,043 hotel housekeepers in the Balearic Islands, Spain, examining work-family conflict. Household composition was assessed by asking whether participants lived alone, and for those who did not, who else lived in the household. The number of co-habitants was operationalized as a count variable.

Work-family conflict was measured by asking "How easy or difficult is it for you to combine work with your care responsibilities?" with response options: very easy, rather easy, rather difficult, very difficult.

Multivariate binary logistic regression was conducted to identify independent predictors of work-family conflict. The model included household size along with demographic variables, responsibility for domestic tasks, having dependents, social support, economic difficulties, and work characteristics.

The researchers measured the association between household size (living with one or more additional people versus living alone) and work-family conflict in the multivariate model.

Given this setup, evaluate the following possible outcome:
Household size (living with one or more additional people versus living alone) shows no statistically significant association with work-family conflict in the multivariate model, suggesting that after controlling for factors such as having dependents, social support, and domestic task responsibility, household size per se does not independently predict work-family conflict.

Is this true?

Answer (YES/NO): NO